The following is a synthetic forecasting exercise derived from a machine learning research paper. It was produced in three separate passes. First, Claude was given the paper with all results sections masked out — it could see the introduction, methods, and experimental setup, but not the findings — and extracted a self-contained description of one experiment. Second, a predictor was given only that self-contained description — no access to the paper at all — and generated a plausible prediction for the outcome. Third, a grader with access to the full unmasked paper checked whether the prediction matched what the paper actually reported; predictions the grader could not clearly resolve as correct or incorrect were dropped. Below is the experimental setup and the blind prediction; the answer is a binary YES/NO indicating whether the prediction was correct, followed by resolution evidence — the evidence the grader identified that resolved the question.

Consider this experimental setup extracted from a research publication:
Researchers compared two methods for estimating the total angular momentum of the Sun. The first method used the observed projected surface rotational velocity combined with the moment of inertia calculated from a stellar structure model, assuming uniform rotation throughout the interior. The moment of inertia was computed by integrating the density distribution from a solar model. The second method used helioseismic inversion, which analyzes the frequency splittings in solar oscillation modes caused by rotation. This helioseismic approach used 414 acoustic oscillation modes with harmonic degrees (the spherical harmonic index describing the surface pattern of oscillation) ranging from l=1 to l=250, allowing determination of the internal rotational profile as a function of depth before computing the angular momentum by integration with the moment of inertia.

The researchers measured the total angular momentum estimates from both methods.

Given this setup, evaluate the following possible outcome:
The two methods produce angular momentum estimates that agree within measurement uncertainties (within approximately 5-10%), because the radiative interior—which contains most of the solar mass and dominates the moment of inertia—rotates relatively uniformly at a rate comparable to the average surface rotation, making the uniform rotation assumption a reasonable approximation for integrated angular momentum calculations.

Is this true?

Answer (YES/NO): NO